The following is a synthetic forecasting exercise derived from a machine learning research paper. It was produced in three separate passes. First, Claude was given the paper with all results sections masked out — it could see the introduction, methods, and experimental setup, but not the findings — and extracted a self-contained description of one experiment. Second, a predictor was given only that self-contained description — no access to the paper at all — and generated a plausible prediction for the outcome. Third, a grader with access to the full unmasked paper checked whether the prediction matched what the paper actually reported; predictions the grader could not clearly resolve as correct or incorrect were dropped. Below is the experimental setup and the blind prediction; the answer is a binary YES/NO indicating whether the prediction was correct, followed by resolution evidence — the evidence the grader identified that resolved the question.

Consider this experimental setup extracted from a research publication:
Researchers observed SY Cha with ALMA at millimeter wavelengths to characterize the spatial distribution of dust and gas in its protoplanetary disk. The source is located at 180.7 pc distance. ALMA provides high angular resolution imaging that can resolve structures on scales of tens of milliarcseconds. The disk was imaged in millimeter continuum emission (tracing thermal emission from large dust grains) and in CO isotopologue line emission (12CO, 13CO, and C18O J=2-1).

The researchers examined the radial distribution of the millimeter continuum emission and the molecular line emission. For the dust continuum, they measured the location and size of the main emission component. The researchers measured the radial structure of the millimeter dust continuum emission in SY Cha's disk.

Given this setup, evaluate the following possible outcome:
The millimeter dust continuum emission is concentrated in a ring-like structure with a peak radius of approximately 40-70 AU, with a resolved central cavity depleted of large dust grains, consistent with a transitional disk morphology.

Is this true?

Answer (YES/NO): NO